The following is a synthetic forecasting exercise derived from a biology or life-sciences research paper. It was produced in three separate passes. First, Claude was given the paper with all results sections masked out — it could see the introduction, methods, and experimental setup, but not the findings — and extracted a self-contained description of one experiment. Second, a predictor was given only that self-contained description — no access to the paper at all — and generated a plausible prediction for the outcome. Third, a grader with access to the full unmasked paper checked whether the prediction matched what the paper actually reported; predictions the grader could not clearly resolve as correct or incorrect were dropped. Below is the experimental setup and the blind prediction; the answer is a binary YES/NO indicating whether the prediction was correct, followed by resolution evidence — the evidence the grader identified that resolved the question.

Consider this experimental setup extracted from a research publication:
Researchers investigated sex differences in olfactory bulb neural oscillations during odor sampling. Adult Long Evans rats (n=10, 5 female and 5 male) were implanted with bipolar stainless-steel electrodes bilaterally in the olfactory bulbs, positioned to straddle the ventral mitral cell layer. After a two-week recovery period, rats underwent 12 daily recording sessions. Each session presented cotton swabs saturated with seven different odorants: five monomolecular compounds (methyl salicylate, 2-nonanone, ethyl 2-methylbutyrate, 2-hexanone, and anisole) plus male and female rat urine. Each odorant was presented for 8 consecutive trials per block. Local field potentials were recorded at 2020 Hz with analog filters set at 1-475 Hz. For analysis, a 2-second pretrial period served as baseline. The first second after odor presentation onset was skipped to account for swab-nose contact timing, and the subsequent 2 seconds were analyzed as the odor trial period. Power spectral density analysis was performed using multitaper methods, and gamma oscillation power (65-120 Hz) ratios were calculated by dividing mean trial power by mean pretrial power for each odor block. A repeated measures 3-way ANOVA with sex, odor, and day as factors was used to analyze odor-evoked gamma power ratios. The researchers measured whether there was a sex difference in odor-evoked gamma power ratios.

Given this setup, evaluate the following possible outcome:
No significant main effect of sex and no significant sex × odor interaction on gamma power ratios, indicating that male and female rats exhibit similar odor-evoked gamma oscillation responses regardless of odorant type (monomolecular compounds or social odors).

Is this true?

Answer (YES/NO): NO